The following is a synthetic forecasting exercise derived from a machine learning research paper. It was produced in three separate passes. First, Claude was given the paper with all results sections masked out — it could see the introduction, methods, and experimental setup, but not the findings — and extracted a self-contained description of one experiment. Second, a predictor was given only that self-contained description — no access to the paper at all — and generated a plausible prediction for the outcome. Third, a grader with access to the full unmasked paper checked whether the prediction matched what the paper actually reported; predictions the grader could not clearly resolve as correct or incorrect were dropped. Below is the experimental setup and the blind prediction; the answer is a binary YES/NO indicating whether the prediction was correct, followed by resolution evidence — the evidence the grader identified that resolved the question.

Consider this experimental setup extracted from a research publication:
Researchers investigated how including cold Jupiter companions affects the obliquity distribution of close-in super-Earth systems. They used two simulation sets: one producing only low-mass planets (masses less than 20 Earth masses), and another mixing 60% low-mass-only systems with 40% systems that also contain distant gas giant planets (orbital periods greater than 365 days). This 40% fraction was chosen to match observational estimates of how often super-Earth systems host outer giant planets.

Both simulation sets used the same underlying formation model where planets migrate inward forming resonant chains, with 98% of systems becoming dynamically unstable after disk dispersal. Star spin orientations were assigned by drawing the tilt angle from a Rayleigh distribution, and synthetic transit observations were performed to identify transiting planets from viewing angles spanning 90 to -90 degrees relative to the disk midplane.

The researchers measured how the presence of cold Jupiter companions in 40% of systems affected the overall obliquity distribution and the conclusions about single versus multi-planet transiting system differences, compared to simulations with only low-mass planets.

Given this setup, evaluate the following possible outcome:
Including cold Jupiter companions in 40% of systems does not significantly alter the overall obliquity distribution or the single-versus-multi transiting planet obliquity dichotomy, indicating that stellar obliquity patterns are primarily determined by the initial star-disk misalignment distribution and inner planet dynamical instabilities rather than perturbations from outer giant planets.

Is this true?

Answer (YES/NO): NO